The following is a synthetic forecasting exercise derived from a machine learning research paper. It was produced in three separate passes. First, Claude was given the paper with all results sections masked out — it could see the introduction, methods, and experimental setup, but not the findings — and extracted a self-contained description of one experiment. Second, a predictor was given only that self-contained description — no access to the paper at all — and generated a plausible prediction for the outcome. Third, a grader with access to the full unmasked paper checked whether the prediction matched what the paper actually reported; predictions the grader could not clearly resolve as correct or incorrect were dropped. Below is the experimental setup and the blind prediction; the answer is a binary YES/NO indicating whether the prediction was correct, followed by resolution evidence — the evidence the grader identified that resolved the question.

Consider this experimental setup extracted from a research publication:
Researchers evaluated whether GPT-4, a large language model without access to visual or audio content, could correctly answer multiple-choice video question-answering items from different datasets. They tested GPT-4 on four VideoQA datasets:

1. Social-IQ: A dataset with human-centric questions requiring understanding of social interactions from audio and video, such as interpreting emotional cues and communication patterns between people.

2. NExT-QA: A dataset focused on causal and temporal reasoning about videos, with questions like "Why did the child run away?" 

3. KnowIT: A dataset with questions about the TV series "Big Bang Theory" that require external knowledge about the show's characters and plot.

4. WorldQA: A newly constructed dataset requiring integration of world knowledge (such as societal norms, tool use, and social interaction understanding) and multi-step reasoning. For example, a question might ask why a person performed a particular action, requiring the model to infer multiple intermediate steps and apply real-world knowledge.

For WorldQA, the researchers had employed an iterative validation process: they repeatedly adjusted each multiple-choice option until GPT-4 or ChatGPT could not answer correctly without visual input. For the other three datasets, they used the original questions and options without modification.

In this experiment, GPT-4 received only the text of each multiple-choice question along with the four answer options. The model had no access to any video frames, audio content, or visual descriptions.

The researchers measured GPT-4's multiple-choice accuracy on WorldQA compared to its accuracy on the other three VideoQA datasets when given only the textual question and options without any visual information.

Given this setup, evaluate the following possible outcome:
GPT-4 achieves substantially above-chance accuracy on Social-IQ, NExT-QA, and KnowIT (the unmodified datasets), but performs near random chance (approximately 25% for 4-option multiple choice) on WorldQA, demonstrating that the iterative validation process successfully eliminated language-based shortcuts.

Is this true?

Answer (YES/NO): NO